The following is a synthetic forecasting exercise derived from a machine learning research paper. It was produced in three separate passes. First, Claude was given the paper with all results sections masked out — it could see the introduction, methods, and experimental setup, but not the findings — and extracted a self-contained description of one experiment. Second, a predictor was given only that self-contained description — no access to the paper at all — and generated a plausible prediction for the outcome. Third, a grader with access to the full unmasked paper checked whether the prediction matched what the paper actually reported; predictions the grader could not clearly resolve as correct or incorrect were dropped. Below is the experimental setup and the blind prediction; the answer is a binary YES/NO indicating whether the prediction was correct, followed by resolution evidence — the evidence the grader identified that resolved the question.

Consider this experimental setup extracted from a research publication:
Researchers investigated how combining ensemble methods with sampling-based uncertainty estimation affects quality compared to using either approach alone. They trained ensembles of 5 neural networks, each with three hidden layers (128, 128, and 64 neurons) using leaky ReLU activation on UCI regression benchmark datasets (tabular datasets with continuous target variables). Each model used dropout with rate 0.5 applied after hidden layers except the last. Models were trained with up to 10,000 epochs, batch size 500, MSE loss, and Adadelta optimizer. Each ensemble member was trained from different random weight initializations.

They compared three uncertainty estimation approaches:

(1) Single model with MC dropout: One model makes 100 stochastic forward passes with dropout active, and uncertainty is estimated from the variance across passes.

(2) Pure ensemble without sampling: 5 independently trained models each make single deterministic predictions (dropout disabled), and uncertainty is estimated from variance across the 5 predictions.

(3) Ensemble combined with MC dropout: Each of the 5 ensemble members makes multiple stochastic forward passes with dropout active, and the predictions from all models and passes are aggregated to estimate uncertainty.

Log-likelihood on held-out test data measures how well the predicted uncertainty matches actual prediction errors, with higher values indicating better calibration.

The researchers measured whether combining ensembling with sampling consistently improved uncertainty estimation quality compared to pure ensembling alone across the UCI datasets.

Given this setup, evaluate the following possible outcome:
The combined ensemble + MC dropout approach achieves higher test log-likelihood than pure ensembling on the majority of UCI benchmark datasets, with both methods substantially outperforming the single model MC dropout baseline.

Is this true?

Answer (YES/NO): NO